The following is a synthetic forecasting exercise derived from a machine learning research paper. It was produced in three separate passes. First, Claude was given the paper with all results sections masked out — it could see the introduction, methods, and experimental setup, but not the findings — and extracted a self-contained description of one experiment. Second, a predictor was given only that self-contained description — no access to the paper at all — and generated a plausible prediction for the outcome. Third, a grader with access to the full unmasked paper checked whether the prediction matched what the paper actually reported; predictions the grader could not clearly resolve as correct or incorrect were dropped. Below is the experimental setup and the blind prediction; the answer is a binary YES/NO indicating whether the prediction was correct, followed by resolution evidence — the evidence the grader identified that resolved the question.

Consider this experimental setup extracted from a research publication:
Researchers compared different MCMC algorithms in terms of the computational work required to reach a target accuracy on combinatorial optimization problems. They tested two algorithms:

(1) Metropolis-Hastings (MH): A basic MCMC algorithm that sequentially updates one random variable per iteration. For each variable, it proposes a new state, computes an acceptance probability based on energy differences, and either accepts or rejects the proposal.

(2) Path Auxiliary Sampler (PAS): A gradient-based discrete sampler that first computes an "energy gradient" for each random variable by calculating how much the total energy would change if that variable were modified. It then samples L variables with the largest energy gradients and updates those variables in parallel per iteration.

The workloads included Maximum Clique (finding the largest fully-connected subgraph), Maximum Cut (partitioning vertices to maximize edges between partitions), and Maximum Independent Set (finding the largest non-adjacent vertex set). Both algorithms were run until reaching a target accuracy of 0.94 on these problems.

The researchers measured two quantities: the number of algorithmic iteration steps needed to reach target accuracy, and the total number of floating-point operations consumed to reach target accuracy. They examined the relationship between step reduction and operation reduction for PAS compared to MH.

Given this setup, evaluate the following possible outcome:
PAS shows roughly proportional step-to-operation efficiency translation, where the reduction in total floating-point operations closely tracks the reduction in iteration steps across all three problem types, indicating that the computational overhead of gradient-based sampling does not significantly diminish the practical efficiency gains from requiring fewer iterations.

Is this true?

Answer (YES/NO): NO